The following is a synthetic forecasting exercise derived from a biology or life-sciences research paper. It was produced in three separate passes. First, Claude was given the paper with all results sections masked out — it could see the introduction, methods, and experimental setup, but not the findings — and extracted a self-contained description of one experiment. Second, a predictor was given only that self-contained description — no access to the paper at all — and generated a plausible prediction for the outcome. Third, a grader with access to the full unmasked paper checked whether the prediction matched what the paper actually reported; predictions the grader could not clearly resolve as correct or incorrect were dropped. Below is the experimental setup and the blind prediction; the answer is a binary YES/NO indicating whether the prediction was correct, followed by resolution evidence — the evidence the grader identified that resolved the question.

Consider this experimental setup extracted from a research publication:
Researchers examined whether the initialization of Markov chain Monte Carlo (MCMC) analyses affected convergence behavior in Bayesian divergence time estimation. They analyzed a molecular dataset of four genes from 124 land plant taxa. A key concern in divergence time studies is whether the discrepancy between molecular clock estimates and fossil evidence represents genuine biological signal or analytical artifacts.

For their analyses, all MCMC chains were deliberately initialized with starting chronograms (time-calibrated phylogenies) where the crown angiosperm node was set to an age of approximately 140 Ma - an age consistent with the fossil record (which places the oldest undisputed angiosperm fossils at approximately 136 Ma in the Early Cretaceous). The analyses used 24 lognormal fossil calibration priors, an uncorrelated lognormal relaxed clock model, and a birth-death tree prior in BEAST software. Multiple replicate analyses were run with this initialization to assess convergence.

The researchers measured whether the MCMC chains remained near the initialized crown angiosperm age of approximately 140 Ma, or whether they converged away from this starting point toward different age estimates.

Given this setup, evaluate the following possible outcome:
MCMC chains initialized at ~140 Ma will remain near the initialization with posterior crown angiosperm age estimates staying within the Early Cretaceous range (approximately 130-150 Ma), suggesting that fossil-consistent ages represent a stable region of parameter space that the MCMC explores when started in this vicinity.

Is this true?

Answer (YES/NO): NO